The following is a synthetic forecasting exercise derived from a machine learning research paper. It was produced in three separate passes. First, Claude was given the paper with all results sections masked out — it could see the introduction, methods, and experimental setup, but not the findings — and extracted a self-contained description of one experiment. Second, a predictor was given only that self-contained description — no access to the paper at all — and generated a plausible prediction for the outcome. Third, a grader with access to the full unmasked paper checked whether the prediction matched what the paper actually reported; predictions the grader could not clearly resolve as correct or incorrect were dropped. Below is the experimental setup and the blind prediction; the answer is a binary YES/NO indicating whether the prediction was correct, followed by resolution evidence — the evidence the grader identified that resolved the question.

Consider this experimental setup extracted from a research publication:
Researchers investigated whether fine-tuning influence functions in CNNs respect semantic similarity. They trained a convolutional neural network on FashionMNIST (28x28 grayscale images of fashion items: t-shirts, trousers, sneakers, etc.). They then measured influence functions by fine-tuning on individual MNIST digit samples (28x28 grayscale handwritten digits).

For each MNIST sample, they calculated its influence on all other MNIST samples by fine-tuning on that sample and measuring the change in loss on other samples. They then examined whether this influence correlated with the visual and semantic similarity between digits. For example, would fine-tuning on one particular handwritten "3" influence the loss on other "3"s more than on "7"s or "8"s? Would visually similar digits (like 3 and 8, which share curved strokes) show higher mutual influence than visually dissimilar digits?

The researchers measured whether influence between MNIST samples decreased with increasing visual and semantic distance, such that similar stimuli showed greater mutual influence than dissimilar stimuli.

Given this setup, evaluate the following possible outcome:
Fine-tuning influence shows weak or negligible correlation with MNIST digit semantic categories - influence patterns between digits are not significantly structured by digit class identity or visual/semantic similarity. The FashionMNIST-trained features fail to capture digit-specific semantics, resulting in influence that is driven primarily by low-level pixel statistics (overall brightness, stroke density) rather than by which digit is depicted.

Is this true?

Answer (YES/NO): NO